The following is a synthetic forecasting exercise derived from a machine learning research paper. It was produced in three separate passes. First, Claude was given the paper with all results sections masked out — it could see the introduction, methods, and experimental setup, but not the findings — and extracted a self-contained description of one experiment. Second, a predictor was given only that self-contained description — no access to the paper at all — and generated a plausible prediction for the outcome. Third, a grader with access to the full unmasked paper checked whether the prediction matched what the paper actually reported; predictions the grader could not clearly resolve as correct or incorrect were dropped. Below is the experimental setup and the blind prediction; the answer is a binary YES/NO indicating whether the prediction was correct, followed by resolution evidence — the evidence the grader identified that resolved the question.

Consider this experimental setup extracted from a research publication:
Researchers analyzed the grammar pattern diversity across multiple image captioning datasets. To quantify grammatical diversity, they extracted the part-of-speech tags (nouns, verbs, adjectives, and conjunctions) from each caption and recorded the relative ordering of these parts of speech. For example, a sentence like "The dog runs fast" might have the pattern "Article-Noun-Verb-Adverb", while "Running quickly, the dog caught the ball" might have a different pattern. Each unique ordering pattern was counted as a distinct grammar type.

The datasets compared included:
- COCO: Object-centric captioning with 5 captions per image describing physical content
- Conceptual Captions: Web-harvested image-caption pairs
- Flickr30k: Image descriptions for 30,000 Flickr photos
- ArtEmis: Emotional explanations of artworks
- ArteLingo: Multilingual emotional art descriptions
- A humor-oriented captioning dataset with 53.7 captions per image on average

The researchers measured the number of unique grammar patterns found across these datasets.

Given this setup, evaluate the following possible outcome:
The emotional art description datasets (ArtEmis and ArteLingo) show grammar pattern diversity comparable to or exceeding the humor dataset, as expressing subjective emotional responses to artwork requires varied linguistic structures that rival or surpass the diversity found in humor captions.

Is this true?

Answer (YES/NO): NO